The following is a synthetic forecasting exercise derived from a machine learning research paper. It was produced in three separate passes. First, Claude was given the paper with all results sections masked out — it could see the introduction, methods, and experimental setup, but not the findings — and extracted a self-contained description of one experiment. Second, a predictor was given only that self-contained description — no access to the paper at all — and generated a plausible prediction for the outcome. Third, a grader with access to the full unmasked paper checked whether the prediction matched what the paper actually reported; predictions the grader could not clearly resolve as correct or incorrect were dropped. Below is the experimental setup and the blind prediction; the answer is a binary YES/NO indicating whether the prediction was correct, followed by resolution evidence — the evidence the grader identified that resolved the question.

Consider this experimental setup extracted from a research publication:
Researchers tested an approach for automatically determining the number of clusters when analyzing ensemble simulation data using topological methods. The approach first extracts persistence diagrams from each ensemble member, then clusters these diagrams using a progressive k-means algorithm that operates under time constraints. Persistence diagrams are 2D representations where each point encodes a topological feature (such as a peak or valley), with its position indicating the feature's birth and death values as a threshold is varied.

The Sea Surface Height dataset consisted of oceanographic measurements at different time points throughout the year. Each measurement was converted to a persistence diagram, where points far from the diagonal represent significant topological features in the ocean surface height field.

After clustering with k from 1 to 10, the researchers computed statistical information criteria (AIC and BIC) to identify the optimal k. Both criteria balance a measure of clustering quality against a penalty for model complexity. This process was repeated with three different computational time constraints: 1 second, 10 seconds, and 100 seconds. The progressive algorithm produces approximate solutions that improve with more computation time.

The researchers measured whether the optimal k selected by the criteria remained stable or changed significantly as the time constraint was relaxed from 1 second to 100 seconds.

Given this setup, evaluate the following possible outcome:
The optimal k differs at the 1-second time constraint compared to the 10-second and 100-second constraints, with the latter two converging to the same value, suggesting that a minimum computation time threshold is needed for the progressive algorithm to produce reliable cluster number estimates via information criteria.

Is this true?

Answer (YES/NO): NO